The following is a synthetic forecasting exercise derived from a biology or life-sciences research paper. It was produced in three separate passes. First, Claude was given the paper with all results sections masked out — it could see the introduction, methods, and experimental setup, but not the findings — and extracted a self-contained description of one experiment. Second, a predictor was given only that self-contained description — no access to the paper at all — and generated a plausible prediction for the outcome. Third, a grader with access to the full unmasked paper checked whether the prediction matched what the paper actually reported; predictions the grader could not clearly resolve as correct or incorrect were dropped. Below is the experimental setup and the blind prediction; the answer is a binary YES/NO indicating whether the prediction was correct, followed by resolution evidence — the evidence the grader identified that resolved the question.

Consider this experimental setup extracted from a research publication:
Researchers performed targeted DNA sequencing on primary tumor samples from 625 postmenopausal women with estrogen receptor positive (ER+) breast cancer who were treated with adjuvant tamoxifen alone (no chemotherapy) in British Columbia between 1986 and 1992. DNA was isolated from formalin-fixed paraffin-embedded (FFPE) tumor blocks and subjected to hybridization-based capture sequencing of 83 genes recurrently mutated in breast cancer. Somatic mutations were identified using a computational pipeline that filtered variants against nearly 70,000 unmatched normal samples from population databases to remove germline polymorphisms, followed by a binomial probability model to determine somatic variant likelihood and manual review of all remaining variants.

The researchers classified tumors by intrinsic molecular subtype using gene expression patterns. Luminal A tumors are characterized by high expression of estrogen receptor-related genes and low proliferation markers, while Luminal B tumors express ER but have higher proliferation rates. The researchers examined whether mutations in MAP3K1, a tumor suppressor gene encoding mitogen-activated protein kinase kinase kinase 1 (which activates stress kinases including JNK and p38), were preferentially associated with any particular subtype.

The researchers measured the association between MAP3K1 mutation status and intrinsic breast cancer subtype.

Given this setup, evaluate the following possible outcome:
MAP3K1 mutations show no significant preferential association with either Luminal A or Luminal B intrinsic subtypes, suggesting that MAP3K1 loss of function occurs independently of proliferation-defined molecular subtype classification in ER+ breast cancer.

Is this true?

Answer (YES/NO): NO